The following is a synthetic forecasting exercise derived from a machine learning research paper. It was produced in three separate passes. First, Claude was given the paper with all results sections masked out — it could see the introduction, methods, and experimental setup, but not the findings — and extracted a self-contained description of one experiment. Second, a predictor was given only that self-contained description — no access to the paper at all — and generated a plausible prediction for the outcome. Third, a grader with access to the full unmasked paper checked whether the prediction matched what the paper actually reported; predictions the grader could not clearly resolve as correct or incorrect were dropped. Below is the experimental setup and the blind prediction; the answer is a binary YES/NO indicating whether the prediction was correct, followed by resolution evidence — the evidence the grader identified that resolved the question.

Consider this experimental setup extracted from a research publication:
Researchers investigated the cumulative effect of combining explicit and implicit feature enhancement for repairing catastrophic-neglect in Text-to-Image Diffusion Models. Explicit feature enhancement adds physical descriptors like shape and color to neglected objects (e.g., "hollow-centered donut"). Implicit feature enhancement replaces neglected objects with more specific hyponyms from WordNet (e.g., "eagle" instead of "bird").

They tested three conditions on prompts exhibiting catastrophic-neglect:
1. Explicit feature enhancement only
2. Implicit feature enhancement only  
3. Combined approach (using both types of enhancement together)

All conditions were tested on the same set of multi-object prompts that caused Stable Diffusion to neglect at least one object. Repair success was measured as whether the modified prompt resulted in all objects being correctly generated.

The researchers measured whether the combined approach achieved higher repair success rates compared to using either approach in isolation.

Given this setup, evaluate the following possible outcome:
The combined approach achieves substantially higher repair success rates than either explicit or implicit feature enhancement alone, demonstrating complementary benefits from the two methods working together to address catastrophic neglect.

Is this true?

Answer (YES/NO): YES